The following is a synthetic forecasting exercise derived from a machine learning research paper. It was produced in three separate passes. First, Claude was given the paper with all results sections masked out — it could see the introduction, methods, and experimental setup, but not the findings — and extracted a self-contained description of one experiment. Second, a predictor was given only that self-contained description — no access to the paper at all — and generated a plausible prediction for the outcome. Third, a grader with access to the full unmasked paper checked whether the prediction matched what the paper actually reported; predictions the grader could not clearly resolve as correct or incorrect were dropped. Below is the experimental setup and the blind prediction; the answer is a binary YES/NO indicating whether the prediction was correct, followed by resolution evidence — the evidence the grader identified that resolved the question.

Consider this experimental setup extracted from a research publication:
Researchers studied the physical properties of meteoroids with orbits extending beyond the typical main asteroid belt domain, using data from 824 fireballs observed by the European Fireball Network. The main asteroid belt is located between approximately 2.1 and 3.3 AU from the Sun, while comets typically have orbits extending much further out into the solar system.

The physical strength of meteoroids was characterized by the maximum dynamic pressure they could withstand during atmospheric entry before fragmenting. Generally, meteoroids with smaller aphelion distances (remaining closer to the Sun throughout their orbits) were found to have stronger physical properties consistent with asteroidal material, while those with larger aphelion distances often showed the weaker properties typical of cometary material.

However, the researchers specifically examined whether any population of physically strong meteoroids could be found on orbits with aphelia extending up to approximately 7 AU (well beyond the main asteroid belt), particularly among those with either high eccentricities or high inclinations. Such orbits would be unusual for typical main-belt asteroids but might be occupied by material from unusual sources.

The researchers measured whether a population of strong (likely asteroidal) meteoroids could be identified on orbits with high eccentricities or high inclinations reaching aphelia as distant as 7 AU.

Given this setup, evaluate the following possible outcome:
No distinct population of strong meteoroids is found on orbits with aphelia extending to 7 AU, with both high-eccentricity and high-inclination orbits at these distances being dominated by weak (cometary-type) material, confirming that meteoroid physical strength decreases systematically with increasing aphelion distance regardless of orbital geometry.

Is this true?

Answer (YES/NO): NO